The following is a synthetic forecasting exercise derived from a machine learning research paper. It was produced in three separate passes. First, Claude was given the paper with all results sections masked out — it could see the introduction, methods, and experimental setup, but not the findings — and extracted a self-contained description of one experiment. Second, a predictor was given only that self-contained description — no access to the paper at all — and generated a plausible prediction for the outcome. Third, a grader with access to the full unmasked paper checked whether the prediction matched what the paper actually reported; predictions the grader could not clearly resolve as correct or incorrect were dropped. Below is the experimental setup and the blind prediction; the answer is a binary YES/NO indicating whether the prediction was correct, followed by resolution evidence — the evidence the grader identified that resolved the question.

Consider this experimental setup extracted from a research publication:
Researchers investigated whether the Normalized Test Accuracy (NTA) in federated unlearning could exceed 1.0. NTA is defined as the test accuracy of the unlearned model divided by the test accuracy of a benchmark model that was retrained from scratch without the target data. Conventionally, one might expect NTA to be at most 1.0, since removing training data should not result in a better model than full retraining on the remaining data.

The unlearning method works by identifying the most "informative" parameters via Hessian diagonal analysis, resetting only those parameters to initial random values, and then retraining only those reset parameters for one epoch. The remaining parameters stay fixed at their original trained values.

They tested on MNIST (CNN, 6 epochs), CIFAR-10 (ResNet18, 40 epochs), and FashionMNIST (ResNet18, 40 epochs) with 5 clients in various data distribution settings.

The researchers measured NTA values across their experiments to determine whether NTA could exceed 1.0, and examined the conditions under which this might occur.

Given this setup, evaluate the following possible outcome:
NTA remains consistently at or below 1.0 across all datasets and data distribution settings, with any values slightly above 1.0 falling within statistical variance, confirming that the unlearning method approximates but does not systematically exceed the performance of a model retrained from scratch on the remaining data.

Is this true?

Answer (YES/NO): NO